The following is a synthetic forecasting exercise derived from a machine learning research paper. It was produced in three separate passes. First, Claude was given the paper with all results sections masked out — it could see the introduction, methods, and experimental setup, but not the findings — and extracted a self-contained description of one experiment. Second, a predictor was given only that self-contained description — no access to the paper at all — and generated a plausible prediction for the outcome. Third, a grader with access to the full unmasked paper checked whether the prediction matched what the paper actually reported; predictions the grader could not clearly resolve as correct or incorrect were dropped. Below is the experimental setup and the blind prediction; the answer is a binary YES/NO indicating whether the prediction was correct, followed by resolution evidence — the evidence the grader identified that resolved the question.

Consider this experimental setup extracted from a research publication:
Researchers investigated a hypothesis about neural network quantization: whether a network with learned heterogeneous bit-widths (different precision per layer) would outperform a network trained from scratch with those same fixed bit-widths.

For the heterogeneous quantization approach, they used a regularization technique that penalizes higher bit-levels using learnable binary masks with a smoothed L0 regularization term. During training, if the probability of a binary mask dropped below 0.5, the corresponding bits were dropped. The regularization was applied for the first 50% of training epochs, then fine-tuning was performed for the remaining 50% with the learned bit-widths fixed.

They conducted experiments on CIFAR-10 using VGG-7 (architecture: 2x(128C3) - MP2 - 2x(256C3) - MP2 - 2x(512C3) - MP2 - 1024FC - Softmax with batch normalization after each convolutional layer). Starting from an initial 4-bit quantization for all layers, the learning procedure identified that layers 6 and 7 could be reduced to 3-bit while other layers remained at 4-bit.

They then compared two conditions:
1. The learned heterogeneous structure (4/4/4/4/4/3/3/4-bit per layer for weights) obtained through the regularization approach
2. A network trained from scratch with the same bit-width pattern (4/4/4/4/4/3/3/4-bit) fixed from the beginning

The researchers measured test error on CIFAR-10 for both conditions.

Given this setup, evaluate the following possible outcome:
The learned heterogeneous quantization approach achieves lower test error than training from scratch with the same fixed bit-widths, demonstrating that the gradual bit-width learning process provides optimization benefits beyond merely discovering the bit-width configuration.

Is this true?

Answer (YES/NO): YES